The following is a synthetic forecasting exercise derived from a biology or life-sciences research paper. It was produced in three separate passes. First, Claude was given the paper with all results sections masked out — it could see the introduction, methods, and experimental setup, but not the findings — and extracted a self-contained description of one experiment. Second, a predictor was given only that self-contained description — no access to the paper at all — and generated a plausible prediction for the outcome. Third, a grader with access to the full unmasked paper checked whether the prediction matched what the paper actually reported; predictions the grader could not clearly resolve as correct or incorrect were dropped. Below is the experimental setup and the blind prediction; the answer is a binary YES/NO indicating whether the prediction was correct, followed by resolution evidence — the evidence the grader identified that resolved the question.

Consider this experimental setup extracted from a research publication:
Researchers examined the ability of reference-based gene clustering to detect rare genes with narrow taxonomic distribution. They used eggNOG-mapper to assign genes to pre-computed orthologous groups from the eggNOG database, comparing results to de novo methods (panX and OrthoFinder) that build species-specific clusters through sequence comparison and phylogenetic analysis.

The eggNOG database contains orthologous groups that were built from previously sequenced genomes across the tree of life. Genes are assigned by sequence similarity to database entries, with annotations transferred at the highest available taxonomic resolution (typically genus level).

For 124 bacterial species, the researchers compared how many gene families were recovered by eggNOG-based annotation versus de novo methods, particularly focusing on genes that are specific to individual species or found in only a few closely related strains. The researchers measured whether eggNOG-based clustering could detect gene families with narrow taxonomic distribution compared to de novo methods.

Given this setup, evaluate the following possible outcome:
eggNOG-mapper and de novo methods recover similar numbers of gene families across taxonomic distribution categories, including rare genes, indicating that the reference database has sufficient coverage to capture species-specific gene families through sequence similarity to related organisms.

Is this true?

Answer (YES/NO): NO